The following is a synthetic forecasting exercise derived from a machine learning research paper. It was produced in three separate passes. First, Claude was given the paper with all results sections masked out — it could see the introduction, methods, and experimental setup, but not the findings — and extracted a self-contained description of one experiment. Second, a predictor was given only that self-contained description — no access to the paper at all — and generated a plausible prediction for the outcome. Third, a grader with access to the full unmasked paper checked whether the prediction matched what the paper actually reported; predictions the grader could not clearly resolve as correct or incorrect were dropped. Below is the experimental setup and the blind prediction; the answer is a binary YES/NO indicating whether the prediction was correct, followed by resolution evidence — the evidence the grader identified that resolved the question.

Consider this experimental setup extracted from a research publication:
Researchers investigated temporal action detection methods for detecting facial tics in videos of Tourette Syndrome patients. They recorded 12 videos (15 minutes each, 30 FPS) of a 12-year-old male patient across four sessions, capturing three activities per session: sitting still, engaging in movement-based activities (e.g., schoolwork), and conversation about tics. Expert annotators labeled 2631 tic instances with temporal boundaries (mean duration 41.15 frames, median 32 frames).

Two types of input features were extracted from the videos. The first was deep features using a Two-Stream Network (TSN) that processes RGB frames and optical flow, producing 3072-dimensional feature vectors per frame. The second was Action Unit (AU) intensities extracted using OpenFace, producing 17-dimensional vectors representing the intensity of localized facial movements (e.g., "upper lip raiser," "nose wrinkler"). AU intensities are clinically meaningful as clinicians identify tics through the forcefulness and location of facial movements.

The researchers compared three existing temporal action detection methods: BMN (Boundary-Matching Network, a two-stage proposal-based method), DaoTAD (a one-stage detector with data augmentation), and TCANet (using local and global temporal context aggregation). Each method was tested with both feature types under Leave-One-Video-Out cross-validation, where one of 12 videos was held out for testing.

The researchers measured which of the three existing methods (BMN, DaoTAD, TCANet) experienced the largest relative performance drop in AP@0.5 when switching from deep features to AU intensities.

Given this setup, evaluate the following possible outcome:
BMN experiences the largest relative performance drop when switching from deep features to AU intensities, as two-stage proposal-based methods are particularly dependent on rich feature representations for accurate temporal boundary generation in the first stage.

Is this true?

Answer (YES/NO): NO